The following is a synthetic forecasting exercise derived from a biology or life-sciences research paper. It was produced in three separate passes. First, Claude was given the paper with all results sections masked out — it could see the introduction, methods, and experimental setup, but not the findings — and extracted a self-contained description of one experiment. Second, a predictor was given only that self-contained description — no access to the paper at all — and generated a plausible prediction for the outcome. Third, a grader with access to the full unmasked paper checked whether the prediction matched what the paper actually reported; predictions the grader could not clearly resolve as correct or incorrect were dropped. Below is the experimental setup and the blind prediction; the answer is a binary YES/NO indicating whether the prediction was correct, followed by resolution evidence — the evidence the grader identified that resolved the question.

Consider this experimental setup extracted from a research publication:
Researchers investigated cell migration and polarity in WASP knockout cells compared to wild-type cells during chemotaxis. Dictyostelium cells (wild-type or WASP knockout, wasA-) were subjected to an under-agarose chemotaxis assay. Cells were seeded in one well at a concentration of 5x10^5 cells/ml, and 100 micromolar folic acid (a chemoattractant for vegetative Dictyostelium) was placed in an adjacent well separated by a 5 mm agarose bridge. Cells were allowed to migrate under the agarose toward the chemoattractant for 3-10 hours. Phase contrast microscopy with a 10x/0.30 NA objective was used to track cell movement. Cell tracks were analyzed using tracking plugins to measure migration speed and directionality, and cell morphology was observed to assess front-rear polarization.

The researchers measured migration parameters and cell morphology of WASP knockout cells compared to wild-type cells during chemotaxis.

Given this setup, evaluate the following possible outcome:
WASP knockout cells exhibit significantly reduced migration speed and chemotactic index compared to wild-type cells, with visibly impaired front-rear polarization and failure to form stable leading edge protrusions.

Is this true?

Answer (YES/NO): NO